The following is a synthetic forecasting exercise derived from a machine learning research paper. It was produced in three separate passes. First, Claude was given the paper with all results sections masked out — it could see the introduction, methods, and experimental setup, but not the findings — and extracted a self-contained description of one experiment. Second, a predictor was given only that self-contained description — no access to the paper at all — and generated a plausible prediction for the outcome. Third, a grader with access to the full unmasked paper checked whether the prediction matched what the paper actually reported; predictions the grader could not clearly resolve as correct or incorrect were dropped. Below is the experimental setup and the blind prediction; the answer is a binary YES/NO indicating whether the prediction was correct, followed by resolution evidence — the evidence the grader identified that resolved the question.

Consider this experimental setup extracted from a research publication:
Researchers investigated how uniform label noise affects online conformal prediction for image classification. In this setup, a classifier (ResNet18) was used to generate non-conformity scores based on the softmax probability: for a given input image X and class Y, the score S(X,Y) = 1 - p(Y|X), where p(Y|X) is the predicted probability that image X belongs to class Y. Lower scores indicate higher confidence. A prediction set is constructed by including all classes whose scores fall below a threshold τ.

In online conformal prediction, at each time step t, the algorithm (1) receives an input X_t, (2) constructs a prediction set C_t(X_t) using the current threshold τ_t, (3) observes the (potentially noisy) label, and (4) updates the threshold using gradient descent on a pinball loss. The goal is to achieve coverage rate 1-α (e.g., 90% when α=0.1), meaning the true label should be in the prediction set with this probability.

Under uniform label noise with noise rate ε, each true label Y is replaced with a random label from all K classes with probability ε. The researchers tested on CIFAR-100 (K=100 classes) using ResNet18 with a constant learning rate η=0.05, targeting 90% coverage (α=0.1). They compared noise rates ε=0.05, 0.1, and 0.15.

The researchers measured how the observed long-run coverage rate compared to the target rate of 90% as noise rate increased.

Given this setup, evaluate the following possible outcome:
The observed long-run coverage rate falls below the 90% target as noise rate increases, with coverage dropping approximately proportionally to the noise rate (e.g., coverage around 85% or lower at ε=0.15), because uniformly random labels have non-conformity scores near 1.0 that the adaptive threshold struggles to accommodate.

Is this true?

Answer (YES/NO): NO